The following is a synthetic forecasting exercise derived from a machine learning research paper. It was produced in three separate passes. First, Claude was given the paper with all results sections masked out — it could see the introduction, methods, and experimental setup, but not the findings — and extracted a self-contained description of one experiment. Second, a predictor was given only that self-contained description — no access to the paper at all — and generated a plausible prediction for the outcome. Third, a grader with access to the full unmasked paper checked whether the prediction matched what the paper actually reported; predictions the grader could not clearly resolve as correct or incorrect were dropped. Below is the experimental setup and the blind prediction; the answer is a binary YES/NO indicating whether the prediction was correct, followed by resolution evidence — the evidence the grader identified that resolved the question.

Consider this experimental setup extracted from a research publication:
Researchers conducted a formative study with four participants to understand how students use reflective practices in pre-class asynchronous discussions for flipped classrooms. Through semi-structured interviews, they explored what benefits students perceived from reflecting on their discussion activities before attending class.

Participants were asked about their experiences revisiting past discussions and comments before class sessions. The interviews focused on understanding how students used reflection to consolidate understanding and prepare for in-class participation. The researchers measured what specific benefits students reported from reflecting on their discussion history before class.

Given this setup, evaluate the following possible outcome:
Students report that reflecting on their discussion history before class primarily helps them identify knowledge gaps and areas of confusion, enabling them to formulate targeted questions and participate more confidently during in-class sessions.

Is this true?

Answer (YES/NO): NO